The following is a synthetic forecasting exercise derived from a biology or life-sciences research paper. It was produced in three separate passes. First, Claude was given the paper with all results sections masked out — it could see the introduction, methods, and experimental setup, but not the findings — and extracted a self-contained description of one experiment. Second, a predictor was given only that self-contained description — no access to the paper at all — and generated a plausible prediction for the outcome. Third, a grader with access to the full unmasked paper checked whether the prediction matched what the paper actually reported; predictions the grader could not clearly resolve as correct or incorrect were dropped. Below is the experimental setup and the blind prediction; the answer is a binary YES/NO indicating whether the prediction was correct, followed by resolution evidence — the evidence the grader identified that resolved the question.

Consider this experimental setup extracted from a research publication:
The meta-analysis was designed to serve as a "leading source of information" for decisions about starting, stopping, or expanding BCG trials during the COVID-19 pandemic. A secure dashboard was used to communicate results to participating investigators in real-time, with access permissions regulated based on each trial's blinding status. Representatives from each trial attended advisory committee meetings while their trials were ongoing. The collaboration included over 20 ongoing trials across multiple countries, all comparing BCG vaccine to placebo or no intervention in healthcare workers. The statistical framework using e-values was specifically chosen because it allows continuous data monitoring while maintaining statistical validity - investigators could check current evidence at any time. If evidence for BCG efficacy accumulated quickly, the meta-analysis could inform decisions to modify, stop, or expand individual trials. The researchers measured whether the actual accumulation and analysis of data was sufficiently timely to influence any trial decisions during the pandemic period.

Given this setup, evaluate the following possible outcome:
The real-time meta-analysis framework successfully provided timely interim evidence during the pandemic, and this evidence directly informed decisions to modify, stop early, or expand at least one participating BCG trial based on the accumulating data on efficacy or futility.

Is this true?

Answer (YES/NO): NO